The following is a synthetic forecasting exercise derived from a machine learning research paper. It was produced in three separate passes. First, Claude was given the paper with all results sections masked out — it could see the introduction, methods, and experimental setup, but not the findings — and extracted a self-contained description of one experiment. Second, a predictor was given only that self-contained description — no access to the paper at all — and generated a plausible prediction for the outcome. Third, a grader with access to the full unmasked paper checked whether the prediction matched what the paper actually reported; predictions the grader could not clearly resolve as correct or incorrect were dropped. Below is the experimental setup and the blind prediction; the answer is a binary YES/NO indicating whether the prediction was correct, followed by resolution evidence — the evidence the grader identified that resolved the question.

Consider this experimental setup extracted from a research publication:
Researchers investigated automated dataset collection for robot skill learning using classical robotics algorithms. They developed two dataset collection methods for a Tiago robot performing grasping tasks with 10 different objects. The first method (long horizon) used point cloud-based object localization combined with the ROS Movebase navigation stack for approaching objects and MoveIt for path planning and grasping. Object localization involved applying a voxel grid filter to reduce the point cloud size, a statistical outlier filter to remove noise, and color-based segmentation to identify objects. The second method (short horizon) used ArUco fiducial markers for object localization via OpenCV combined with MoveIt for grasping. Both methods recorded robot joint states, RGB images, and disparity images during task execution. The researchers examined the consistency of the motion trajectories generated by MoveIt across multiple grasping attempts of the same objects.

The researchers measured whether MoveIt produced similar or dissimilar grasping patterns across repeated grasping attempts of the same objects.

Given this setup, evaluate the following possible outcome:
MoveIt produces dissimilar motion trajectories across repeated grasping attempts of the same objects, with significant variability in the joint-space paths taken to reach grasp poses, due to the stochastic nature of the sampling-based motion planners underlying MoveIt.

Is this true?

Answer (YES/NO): YES